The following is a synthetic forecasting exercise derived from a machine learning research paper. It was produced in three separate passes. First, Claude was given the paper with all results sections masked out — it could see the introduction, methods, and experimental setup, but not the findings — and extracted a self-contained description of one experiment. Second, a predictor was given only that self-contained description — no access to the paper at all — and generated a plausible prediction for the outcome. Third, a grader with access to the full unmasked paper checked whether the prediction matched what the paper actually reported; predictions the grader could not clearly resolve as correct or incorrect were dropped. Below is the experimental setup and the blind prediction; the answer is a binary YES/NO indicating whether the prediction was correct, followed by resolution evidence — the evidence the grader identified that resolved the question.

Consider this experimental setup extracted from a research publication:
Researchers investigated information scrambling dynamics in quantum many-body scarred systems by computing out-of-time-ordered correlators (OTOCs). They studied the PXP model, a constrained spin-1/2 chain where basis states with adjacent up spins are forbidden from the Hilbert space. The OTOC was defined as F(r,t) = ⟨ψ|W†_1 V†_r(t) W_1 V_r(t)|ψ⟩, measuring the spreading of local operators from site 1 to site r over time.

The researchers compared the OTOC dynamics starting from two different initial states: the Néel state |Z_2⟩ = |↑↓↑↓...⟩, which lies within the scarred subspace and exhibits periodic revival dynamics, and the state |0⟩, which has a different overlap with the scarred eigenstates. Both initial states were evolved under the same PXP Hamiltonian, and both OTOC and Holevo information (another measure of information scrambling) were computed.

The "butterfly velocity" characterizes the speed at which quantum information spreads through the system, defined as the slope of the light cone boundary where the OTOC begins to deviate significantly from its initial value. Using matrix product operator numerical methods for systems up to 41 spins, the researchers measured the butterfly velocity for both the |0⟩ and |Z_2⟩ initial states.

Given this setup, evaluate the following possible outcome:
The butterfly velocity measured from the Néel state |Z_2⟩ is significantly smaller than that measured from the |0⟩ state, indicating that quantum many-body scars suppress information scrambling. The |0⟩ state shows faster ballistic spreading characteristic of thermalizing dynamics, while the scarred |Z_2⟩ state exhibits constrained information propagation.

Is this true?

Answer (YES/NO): YES